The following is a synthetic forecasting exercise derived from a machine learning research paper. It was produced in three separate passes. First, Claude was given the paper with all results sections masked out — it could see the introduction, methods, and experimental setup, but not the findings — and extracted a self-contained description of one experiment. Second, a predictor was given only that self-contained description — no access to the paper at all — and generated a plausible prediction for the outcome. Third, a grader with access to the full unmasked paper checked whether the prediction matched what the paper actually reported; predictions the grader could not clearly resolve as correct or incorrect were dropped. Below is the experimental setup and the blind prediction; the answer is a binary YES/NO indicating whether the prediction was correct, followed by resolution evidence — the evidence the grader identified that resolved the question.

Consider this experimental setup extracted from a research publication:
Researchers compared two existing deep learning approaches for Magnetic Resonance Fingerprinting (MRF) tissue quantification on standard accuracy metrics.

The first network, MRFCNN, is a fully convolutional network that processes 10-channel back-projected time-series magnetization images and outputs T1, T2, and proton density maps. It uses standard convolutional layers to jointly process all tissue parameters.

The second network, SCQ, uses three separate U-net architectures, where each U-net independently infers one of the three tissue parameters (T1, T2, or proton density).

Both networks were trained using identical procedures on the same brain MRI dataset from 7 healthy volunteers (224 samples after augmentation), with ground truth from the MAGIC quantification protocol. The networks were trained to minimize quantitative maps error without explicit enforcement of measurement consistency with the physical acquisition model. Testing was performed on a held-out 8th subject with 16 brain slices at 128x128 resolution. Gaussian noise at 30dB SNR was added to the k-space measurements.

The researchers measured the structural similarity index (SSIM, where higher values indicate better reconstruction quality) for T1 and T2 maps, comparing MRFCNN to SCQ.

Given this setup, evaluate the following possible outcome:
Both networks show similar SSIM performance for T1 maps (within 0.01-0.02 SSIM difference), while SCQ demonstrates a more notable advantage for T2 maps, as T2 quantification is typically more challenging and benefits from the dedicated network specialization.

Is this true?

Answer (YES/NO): NO